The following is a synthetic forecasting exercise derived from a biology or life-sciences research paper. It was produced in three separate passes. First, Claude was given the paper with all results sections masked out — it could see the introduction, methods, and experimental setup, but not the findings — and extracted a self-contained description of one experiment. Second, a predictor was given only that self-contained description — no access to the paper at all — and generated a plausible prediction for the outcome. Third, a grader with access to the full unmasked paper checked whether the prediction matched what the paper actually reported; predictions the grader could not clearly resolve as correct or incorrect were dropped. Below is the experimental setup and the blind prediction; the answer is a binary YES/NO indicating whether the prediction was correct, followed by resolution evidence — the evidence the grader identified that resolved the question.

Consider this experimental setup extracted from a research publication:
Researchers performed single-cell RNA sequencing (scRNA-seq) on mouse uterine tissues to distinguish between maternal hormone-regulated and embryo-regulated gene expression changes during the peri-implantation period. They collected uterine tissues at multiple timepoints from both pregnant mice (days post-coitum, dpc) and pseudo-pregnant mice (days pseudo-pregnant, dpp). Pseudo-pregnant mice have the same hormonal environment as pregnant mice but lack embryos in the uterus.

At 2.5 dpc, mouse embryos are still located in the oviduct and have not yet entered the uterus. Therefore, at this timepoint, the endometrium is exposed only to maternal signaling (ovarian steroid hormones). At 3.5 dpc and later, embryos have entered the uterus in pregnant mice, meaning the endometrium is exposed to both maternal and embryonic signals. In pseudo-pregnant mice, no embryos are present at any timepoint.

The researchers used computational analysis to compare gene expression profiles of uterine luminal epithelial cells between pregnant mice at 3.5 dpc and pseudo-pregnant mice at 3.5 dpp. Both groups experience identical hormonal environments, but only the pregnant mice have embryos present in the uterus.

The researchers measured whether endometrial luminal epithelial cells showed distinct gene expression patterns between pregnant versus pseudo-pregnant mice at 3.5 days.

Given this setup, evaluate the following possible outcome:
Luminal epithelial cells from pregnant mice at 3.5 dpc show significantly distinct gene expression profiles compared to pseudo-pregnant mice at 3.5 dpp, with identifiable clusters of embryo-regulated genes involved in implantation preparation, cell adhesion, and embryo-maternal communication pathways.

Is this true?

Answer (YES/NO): NO